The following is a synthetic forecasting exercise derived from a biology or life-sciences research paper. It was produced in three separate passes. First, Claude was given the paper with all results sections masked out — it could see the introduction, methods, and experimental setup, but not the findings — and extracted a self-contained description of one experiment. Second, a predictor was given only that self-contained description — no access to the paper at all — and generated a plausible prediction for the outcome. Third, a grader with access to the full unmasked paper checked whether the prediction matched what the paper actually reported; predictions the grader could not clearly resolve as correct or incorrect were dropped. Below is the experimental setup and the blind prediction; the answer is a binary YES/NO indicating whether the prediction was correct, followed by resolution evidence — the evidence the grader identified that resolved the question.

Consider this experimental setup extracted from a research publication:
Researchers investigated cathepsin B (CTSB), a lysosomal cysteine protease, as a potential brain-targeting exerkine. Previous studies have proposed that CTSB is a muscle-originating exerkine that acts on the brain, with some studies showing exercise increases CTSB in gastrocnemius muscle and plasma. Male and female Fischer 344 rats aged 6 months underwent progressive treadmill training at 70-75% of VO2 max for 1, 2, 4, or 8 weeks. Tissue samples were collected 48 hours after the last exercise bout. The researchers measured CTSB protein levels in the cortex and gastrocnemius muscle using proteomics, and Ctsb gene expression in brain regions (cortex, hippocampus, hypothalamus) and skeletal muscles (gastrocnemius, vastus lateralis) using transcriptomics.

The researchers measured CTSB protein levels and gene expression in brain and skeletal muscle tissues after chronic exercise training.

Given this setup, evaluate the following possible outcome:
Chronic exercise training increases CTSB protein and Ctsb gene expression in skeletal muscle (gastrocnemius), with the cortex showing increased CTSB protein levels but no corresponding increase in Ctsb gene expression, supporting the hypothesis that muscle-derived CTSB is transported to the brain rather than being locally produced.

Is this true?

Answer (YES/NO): NO